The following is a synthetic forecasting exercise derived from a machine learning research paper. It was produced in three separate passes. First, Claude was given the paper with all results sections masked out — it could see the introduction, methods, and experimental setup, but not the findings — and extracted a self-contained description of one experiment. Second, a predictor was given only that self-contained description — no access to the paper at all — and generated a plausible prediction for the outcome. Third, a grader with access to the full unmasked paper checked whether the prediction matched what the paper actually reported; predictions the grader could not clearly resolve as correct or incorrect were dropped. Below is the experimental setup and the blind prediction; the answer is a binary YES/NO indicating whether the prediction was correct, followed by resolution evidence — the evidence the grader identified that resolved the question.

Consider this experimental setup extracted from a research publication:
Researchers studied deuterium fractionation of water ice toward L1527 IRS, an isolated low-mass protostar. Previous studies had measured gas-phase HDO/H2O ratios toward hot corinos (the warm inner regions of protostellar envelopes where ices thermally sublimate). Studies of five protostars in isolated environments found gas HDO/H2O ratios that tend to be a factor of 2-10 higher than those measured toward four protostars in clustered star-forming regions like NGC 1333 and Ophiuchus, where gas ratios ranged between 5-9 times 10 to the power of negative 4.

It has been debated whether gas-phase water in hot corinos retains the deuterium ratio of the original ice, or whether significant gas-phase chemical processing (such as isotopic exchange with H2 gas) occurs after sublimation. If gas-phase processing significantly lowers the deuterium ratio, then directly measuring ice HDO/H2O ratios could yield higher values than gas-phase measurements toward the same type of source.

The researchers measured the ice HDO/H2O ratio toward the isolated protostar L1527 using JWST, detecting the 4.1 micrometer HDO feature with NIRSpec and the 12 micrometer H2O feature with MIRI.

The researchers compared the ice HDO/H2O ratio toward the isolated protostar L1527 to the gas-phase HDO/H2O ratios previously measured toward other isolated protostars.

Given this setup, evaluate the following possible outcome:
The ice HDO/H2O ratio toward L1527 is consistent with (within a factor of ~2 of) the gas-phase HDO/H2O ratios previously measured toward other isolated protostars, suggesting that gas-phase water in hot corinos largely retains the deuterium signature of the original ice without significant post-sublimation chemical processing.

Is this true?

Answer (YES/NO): YES